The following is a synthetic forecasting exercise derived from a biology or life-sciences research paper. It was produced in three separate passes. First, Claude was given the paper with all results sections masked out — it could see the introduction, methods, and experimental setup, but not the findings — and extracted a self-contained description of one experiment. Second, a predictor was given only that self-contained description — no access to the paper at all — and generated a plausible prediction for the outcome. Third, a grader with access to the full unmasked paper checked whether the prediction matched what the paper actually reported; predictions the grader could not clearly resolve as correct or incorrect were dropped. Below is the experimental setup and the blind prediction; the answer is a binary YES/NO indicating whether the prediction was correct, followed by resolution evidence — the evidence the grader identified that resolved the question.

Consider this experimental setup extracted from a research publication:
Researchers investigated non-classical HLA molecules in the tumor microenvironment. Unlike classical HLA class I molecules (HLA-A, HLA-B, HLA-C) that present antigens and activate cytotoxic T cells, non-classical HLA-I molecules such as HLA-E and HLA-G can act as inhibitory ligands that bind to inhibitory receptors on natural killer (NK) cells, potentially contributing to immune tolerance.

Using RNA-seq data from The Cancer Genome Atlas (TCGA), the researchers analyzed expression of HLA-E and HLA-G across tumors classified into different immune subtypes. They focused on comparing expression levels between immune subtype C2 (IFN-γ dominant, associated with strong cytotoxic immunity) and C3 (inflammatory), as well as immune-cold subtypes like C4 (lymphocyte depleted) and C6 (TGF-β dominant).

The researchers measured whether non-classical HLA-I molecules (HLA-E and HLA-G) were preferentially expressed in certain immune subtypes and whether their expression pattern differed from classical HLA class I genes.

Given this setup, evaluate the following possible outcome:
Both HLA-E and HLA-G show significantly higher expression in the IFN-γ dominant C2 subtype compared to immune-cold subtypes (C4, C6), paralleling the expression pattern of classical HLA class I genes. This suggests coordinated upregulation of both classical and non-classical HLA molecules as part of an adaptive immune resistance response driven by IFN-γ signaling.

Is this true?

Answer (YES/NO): NO